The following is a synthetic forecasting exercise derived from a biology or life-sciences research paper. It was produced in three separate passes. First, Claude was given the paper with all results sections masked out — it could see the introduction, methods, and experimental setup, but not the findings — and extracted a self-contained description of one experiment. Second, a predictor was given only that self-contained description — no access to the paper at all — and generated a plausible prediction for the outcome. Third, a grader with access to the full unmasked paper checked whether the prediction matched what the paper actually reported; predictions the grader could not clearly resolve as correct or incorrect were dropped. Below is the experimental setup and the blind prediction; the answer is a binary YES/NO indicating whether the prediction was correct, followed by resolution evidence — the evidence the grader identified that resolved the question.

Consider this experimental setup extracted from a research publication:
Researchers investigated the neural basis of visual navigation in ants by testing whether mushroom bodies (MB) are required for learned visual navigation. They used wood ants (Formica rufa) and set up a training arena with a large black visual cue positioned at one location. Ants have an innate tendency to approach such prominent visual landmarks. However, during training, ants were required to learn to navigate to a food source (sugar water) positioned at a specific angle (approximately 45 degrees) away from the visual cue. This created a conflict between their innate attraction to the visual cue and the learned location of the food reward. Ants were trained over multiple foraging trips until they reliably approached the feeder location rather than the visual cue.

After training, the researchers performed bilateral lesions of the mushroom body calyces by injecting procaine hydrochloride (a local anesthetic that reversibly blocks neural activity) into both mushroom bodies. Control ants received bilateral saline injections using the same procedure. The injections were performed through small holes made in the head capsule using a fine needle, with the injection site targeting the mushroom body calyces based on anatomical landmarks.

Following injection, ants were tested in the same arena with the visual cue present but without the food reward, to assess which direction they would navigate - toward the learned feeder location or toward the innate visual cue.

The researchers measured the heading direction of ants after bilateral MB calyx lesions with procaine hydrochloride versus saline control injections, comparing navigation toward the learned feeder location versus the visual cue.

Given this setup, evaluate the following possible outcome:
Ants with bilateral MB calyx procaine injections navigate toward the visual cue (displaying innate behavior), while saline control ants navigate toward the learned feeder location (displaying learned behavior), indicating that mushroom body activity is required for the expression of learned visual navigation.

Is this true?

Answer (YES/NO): YES